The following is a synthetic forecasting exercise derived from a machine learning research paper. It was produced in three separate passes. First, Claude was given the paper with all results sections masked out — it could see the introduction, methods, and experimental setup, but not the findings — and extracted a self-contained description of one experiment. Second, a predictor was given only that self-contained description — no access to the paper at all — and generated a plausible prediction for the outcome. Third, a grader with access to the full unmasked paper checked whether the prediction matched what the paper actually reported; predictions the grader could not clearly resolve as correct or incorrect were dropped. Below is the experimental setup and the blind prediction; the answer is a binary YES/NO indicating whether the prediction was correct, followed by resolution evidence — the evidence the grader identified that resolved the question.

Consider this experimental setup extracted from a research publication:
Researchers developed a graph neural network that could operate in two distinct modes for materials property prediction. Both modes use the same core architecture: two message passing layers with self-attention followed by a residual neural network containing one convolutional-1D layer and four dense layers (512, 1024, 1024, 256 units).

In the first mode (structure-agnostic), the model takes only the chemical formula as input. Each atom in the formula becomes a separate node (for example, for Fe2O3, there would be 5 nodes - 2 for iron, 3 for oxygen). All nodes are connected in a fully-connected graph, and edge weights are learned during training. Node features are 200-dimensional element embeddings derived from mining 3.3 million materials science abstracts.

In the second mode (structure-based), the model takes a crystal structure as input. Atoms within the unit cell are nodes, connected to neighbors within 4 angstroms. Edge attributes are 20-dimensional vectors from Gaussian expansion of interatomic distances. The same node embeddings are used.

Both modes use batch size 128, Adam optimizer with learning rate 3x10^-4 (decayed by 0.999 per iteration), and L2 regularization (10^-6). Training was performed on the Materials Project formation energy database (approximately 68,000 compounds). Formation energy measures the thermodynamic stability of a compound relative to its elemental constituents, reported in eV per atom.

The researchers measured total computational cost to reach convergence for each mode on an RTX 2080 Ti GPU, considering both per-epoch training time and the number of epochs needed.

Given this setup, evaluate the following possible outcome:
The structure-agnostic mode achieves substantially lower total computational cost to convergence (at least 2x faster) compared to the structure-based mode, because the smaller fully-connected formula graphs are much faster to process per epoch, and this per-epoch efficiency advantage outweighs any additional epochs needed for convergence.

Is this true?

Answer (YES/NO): NO